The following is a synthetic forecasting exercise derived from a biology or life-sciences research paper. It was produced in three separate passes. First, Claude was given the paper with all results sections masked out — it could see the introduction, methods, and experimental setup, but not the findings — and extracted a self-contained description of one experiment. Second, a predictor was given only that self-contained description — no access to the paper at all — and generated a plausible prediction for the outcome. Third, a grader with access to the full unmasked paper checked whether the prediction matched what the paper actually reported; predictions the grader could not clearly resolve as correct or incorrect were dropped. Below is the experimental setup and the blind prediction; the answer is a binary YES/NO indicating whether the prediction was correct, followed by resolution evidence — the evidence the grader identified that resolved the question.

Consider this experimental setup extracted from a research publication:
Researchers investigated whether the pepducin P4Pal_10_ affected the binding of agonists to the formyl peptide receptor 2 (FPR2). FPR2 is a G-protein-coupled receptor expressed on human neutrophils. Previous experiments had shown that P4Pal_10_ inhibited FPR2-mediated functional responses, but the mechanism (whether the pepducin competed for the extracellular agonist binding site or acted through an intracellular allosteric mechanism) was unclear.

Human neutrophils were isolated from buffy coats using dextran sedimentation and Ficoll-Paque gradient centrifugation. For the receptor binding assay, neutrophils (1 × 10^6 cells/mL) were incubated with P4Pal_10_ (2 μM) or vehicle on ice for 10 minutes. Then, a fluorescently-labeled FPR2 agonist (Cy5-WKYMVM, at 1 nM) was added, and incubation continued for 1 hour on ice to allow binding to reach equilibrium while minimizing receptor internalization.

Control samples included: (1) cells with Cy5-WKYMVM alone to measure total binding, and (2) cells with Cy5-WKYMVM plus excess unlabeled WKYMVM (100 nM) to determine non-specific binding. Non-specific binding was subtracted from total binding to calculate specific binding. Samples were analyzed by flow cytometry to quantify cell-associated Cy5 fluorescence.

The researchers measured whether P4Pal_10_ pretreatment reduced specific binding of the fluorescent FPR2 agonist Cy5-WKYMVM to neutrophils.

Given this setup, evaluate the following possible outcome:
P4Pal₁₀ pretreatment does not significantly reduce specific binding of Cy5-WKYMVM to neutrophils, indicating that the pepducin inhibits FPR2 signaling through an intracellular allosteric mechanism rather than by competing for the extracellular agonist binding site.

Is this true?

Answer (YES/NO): YES